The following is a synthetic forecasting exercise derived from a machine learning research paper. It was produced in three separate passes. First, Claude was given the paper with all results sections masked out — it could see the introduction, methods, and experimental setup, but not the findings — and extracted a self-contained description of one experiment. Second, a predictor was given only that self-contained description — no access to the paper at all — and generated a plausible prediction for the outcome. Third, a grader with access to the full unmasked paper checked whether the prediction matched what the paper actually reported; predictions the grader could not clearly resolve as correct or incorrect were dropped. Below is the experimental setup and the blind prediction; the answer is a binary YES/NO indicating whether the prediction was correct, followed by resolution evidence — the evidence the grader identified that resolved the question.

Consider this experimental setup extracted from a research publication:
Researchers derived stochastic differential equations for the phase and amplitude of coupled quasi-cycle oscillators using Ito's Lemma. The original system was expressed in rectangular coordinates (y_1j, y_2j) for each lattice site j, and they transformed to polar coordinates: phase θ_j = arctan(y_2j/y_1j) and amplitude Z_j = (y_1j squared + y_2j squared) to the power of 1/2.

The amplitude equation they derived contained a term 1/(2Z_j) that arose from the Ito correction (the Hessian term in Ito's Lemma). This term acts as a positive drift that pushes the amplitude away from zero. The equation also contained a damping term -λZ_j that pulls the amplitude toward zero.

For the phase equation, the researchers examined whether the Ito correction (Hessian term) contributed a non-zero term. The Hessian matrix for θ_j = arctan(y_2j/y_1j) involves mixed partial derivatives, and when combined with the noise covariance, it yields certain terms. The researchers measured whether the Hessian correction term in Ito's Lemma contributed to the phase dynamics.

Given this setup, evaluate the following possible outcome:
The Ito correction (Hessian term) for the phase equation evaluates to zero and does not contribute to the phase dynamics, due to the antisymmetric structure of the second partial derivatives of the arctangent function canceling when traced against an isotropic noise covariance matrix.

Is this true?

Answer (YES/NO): YES